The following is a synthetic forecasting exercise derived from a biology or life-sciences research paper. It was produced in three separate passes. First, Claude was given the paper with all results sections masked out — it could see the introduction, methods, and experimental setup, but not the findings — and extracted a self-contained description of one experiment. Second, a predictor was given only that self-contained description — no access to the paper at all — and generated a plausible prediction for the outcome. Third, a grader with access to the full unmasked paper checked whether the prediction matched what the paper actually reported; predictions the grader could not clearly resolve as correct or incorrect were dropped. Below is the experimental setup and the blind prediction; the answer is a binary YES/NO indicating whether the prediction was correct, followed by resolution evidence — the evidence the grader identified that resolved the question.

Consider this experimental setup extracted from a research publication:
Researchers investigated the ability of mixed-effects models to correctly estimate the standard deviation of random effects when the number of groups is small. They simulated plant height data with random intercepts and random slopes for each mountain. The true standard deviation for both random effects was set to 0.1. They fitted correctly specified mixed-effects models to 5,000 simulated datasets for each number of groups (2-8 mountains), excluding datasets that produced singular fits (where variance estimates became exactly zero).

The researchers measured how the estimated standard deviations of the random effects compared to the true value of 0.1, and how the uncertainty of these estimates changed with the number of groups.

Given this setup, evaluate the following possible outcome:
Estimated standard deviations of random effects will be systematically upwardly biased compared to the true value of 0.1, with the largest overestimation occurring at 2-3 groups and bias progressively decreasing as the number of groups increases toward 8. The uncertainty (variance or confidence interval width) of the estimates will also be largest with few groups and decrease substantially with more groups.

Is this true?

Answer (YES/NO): NO